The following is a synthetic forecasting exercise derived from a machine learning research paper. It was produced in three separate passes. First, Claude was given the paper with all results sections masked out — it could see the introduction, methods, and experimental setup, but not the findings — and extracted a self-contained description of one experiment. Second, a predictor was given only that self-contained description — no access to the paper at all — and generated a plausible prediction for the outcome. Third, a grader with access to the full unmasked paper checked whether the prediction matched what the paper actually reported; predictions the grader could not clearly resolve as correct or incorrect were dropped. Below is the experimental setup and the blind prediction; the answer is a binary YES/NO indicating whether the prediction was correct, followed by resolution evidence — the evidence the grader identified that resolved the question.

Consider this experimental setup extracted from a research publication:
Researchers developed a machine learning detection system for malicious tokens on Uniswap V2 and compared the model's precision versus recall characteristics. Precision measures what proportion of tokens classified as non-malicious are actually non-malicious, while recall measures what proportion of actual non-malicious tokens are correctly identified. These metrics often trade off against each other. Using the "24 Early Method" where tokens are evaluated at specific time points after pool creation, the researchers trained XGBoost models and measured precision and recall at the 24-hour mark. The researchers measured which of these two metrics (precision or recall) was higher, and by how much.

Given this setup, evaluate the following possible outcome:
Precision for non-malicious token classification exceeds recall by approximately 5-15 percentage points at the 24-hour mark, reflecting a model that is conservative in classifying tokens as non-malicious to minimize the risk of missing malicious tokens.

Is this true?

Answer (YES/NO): YES